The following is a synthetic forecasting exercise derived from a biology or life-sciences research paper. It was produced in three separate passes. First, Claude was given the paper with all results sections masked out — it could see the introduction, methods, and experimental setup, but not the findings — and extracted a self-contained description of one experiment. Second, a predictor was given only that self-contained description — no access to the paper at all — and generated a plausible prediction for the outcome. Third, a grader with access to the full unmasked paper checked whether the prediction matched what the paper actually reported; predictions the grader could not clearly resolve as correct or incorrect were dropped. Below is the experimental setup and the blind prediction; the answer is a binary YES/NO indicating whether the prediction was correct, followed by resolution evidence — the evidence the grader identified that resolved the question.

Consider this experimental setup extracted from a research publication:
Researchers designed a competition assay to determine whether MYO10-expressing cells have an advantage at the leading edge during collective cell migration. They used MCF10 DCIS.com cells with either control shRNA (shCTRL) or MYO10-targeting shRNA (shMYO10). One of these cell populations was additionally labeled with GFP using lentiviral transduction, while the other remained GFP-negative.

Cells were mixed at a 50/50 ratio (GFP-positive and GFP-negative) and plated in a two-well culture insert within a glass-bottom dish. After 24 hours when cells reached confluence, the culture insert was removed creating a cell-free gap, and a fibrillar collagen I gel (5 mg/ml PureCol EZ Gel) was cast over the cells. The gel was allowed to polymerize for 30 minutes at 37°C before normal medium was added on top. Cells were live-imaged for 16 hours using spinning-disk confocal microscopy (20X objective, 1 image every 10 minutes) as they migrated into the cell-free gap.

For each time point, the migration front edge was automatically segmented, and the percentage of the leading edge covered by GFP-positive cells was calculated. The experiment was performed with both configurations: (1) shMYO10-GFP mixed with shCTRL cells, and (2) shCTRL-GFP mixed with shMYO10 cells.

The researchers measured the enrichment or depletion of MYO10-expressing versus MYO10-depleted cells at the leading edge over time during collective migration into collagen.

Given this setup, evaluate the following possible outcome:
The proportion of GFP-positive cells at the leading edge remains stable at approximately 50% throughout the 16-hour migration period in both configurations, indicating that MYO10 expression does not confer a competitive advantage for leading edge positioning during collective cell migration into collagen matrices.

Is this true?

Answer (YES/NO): NO